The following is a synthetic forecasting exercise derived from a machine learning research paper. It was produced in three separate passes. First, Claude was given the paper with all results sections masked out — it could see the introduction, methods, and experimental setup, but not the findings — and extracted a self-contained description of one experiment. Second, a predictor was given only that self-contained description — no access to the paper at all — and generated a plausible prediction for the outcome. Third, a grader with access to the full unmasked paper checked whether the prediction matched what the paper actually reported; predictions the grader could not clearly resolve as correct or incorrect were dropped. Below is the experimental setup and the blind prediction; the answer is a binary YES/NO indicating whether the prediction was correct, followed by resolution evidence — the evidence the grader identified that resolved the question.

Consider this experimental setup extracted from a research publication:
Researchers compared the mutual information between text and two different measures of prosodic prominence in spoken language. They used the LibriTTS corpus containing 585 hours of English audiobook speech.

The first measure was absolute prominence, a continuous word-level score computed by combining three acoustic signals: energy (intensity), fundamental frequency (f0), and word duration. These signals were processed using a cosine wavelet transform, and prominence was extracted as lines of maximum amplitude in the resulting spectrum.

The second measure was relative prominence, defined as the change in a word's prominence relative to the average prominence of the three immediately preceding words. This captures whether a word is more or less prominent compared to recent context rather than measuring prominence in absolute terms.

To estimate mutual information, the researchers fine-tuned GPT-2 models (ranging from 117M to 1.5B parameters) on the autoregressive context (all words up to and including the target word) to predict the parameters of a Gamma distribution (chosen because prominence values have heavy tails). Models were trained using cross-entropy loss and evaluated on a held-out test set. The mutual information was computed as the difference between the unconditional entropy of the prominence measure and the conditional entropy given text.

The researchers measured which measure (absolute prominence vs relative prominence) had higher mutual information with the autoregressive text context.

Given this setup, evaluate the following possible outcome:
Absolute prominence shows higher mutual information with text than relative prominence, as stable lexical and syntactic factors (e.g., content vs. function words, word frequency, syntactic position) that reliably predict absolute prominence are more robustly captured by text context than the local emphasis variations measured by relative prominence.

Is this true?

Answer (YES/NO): YES